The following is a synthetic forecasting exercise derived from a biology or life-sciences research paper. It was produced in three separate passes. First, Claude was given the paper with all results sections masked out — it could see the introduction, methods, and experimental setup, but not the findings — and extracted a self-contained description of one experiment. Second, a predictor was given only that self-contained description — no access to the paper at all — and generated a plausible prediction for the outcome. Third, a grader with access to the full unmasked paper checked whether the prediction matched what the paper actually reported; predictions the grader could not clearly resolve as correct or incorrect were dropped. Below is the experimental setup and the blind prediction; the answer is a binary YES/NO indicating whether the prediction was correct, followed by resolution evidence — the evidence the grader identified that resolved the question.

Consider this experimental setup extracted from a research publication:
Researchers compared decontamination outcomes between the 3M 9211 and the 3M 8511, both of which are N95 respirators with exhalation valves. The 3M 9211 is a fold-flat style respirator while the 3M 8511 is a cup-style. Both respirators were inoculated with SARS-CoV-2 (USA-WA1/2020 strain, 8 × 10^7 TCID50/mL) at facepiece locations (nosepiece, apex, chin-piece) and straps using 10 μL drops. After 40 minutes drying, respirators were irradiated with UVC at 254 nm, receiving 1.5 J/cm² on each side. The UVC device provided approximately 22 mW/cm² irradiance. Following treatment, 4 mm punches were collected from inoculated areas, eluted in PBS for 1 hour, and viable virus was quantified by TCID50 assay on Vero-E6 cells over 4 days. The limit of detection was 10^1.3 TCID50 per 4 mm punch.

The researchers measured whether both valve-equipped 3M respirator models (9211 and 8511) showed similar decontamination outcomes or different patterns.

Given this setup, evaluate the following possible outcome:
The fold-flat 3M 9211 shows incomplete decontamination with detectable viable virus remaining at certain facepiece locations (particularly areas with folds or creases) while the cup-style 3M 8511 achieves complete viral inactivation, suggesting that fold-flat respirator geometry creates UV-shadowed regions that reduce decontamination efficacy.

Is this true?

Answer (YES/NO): NO